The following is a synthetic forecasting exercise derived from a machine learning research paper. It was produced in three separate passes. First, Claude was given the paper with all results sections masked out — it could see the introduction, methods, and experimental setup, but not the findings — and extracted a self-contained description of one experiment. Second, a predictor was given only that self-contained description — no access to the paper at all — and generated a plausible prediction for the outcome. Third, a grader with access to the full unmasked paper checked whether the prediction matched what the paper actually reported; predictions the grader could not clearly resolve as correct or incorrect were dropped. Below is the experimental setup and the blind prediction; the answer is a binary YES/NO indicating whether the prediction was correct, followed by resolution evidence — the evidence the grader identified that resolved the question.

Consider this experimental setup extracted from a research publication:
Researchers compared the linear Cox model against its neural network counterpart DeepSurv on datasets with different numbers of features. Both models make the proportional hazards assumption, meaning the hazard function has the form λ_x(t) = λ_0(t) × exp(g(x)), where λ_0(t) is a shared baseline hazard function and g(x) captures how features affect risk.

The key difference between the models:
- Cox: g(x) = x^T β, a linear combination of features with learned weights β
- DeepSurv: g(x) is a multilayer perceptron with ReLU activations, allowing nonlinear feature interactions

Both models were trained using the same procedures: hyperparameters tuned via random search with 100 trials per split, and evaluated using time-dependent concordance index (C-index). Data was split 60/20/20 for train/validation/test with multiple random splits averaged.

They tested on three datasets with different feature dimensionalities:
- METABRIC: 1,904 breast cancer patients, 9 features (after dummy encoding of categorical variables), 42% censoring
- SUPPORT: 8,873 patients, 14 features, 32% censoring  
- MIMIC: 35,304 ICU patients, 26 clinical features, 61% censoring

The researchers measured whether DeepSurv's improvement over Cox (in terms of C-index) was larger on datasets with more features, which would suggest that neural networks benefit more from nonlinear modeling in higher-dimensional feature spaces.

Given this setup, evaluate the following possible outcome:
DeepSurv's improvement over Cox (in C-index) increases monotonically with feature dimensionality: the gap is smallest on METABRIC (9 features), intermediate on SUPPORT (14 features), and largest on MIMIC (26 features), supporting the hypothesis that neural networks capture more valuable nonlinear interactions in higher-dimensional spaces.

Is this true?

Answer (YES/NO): NO